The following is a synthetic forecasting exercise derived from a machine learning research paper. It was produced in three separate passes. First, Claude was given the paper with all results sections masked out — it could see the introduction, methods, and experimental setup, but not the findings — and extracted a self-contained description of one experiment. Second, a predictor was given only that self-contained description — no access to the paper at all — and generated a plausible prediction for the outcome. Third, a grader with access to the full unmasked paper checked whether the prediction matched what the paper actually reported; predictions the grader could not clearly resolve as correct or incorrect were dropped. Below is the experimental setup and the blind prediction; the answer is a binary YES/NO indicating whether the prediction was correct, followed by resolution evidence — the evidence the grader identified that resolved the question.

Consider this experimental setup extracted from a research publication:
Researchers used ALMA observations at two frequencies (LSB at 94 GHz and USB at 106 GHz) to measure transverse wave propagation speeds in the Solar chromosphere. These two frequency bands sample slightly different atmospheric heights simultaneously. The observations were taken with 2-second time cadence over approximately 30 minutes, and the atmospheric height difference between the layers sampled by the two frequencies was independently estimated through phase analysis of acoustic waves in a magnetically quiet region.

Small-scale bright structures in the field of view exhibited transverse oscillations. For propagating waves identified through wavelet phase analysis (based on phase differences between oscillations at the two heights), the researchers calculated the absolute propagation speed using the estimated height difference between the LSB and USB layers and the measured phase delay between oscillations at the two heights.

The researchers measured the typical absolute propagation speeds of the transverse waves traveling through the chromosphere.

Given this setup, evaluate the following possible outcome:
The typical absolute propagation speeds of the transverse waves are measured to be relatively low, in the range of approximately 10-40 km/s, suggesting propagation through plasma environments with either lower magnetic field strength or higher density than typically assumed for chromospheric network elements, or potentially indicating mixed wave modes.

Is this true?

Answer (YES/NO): NO